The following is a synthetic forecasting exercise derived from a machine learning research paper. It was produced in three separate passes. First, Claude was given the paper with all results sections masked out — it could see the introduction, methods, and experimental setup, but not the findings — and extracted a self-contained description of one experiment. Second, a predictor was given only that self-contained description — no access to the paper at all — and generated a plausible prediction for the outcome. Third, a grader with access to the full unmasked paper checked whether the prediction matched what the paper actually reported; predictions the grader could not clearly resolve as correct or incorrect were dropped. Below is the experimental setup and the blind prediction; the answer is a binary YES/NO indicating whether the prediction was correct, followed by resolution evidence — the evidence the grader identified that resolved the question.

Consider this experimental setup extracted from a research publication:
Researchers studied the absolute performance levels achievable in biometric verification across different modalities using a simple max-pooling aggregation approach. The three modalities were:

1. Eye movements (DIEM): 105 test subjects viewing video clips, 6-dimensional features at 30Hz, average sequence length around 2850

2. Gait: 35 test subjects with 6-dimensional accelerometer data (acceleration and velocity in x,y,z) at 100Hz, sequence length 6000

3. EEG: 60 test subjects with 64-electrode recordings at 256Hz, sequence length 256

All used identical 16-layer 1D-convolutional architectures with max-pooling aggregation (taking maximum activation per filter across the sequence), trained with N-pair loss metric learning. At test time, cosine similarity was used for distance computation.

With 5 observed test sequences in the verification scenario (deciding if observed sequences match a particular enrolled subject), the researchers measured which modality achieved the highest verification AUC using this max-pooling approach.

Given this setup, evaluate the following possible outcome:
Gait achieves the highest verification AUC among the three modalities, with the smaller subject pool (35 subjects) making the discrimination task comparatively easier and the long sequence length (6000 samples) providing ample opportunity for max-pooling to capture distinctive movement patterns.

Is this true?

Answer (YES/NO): YES